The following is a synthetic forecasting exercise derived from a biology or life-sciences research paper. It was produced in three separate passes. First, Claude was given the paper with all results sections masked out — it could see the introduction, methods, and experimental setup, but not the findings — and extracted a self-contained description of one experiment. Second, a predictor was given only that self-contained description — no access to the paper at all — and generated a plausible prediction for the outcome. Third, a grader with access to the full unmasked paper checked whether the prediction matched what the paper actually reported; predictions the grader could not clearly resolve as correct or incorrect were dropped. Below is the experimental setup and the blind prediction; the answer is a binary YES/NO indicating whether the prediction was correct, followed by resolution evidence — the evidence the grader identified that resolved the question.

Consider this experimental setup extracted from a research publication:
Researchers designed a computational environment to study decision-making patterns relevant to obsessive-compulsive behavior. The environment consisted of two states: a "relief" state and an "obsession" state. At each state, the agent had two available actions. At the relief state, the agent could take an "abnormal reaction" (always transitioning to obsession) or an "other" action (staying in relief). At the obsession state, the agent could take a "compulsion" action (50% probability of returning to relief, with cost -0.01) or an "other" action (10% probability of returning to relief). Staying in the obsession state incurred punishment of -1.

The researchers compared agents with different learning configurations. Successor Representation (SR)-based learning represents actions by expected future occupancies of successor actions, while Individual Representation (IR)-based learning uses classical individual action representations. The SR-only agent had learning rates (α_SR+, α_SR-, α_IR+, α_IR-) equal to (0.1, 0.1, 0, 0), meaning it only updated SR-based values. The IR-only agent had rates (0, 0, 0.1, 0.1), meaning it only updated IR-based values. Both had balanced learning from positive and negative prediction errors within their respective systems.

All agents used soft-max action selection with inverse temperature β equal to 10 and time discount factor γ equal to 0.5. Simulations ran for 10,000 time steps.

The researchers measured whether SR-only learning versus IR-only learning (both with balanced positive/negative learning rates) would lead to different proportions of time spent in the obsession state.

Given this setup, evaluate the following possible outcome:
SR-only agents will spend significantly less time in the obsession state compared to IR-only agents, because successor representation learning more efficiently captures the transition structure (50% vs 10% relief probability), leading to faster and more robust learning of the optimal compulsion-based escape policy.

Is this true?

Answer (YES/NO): NO